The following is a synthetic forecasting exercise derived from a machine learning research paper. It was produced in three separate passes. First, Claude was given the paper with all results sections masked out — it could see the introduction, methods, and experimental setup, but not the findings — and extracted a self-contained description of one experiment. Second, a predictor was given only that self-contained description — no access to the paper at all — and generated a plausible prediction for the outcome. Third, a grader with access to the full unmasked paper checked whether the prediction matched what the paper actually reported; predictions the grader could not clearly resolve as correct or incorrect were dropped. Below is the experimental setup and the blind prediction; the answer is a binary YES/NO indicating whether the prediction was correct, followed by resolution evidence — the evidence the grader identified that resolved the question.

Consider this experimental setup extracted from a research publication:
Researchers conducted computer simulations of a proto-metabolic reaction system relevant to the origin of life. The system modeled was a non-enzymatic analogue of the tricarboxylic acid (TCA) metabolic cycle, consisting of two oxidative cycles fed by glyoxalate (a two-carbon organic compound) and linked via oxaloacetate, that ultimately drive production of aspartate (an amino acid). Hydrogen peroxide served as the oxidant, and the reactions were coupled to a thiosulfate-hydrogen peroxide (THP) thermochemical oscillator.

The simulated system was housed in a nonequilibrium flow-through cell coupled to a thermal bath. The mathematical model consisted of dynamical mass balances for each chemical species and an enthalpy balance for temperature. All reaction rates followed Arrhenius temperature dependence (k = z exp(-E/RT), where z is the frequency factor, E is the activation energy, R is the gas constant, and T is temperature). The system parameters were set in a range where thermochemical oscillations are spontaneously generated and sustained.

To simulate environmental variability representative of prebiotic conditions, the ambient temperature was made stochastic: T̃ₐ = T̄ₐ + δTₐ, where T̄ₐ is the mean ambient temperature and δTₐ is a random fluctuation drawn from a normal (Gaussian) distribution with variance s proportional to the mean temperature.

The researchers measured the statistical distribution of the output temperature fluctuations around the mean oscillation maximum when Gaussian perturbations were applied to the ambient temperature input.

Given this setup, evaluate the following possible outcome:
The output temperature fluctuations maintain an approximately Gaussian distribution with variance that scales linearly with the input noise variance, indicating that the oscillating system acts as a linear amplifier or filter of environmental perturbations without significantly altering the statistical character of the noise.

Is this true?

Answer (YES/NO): NO